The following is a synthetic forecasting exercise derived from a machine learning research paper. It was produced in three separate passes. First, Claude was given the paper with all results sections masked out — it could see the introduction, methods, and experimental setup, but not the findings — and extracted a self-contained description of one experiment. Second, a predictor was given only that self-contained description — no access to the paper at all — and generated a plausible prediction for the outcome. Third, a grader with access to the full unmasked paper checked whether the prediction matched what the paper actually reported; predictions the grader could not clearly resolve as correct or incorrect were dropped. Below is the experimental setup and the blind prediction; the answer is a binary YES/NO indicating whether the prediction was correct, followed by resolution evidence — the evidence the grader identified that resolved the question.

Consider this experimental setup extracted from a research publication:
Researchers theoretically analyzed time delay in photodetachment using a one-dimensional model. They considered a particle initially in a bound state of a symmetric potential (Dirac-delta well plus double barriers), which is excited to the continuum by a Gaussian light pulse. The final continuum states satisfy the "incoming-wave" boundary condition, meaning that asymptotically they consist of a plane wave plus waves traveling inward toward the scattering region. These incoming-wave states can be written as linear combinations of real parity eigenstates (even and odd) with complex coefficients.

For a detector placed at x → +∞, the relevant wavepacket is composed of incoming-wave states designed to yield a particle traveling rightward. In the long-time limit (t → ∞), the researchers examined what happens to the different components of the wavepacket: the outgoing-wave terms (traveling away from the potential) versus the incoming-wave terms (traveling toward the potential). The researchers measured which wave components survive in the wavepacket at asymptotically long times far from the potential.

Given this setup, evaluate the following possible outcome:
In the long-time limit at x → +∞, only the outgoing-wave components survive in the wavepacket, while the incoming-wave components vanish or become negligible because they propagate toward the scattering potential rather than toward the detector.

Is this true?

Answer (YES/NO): YES